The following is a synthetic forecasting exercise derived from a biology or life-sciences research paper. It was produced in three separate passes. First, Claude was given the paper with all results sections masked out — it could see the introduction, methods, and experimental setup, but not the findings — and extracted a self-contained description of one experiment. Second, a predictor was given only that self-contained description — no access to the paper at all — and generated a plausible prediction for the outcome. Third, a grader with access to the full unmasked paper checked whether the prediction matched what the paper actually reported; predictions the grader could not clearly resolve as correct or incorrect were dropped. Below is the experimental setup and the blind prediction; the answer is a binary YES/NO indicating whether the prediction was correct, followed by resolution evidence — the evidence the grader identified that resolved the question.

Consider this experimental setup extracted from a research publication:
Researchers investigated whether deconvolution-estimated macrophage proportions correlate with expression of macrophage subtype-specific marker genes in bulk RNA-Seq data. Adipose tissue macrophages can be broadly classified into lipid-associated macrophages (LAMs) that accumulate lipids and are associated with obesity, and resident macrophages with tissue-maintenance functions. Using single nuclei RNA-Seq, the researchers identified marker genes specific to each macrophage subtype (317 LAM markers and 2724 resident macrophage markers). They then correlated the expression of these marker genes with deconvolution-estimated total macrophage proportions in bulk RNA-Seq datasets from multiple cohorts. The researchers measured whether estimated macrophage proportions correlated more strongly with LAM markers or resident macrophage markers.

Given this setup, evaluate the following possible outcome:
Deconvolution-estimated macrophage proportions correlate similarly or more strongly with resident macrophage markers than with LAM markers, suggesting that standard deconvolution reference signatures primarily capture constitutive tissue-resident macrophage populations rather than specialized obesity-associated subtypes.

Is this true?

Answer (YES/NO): NO